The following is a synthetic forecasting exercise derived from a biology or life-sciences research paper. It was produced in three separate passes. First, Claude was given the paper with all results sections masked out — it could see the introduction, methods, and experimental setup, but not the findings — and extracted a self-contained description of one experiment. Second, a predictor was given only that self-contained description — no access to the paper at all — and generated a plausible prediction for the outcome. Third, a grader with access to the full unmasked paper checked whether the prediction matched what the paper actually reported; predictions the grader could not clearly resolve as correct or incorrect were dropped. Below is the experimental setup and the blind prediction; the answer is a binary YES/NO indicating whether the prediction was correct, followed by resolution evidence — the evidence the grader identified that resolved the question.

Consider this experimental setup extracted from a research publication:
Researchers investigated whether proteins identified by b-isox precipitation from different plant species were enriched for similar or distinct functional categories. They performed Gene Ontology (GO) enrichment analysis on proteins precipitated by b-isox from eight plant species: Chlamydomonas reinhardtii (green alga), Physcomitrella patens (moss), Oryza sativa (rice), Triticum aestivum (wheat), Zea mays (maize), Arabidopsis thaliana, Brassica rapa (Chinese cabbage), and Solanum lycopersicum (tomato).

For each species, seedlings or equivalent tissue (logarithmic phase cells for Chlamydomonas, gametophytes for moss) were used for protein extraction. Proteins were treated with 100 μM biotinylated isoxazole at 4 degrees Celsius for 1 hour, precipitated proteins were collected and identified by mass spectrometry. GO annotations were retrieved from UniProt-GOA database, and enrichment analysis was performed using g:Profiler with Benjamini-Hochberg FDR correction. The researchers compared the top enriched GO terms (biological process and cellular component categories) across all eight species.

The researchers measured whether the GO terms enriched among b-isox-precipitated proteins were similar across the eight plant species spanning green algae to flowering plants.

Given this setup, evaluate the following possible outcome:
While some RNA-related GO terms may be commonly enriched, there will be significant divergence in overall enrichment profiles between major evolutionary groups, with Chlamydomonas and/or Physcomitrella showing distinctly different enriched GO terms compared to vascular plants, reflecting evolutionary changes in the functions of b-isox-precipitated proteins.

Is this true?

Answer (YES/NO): NO